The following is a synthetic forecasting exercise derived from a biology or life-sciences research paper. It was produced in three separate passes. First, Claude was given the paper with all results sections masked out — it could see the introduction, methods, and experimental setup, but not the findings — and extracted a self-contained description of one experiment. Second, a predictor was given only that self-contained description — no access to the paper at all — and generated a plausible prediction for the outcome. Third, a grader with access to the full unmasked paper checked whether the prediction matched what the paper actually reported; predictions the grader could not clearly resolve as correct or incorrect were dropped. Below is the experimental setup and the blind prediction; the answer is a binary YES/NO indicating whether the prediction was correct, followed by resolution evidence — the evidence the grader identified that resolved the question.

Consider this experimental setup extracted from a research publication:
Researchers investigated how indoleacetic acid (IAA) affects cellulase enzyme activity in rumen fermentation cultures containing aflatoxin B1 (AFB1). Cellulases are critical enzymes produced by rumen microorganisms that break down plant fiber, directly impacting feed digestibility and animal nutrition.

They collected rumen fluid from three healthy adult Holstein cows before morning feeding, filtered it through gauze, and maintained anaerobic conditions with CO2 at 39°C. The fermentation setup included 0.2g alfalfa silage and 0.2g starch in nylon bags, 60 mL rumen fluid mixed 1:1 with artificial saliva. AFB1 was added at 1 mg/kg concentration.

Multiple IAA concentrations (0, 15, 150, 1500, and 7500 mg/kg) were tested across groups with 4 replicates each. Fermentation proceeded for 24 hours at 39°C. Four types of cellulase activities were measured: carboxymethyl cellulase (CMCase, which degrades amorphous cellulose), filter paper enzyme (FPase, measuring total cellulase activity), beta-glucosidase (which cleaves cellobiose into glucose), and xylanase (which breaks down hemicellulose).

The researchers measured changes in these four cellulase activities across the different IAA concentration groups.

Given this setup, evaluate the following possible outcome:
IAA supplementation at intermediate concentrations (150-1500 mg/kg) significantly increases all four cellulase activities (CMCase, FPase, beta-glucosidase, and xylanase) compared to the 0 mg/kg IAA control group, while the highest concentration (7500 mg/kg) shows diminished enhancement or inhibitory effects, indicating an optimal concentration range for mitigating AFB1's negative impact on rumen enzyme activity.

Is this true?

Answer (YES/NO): NO